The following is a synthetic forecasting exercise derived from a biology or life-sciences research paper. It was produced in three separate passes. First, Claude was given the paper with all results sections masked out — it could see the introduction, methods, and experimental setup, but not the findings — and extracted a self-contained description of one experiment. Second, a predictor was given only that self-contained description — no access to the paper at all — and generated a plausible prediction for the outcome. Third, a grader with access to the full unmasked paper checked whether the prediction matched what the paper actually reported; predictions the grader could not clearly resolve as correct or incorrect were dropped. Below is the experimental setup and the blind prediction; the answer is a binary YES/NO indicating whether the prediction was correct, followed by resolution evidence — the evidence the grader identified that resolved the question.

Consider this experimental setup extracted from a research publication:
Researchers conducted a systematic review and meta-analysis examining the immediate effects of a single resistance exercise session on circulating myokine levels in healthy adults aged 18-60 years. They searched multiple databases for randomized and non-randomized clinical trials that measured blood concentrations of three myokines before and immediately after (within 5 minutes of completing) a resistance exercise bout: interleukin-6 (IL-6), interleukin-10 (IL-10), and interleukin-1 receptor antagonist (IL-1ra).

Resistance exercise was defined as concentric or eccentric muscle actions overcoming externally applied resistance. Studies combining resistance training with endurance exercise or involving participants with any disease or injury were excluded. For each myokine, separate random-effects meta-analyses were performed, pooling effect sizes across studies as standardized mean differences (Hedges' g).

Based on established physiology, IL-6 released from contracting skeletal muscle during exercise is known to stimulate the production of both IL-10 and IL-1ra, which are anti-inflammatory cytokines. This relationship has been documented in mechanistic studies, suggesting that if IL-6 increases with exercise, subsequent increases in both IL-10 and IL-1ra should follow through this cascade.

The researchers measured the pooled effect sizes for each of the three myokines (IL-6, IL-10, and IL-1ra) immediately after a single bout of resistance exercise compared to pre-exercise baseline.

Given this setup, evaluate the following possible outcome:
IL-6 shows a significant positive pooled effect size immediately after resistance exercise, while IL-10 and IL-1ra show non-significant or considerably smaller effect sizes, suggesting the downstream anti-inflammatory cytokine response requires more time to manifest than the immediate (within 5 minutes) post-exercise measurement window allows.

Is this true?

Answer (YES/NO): NO